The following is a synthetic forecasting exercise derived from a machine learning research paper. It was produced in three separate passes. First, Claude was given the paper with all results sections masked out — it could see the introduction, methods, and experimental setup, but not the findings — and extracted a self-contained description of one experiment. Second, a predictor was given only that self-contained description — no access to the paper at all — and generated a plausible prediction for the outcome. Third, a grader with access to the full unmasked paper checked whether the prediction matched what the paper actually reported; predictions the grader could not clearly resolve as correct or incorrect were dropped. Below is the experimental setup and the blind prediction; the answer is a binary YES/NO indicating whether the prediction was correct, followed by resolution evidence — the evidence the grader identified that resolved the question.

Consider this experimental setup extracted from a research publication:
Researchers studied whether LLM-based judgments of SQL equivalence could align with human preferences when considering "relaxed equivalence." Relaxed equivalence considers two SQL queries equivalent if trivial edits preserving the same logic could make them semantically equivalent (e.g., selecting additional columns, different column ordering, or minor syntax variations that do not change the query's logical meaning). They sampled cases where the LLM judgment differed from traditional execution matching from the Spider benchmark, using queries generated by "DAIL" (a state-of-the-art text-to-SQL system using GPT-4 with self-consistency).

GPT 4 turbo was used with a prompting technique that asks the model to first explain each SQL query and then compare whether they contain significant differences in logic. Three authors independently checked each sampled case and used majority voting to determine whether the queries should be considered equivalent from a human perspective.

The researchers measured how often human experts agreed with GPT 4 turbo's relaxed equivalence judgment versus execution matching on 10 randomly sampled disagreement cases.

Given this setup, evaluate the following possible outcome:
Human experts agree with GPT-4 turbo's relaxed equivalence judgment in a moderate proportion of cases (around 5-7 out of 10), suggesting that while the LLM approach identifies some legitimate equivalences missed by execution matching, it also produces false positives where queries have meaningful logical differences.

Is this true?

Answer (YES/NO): YES